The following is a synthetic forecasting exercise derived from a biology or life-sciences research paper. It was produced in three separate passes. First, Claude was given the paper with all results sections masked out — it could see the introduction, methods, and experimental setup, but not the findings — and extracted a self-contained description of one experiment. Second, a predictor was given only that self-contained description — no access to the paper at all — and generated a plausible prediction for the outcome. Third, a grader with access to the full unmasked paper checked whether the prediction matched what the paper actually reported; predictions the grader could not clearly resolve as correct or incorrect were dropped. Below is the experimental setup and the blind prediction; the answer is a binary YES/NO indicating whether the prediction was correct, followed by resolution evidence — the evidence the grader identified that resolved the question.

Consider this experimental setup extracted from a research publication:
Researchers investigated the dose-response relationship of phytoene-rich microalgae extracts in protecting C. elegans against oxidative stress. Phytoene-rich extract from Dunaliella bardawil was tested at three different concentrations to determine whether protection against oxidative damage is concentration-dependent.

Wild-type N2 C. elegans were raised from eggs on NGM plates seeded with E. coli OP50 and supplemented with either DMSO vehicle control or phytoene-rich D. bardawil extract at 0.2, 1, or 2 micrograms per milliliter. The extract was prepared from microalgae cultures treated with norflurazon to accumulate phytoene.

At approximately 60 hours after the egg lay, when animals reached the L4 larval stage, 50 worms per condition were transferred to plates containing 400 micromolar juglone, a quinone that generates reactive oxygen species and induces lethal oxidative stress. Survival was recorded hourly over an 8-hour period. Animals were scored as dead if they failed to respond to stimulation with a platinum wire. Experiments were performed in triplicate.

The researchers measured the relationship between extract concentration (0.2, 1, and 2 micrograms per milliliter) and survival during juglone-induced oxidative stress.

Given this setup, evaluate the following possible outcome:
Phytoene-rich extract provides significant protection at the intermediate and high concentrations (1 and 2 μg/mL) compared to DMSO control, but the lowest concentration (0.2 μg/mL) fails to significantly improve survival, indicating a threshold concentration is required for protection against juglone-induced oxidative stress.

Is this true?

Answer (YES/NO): YES